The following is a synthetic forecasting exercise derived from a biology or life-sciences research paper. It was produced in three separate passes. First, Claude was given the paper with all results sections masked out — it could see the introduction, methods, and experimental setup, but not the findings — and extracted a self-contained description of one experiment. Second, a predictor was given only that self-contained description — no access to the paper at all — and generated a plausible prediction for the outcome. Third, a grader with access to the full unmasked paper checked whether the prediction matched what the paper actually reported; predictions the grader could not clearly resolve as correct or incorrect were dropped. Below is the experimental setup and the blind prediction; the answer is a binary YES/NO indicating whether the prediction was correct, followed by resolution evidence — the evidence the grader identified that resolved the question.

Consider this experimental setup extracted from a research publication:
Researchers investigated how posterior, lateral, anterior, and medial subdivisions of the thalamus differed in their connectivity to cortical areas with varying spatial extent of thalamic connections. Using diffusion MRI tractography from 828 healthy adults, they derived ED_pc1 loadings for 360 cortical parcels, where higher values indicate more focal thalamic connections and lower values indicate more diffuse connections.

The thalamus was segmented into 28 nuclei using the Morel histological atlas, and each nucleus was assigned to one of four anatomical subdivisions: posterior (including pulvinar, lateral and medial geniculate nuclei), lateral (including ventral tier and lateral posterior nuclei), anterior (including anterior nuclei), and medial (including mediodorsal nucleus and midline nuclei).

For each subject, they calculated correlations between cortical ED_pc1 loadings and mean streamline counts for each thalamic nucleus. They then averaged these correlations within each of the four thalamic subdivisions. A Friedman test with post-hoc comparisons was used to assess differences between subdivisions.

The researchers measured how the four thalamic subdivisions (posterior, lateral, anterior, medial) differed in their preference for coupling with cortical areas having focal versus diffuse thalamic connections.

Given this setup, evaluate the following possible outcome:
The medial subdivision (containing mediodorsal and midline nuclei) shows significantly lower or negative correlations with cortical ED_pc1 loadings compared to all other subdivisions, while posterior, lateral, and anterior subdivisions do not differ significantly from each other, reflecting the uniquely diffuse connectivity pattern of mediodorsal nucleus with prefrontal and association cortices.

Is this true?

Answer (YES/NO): NO